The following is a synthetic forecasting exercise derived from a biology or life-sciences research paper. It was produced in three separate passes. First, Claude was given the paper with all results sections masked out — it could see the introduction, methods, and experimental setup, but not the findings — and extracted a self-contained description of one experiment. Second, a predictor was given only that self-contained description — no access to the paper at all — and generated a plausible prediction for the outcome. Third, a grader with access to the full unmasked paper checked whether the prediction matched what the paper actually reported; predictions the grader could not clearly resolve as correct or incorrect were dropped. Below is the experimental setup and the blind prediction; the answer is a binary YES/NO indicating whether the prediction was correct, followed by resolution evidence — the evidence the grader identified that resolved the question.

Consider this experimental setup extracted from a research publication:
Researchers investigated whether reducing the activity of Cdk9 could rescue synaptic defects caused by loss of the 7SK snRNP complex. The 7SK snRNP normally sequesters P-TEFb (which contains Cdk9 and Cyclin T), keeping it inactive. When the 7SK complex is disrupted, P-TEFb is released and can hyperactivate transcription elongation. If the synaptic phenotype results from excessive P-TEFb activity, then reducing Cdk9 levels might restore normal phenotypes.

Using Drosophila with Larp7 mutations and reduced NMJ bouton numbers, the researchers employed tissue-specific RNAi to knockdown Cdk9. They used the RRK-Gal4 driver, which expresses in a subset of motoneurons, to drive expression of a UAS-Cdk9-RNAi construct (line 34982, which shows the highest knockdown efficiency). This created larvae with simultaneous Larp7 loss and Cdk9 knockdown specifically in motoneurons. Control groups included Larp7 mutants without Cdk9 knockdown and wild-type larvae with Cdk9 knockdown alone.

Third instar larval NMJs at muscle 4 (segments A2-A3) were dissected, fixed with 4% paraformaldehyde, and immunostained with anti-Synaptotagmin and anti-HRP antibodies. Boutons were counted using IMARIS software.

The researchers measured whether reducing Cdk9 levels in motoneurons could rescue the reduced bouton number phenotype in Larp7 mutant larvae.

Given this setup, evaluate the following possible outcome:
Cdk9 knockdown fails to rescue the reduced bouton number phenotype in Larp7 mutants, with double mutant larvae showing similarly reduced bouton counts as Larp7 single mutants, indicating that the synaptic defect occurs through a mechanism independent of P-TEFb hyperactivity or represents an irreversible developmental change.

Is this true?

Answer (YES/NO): NO